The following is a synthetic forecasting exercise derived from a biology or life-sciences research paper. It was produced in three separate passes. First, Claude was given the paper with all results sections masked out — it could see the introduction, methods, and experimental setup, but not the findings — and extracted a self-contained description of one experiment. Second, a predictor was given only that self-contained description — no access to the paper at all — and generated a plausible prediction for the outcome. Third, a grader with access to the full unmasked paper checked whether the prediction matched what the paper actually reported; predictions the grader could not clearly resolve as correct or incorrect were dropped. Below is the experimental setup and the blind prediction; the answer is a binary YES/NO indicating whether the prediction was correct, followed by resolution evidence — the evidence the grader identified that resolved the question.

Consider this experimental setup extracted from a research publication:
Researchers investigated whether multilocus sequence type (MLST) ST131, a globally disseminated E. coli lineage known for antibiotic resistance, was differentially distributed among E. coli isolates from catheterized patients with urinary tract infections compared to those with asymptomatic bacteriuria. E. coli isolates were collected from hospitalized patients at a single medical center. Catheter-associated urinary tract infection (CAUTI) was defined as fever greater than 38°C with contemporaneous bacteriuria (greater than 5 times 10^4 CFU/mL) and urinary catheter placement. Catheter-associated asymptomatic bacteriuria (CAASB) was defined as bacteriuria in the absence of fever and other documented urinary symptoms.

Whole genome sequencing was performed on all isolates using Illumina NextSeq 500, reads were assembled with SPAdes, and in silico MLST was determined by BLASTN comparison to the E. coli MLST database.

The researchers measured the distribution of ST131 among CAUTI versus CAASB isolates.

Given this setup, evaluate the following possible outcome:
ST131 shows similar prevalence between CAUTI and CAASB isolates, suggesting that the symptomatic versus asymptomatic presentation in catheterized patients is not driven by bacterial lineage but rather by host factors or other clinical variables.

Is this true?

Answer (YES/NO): NO